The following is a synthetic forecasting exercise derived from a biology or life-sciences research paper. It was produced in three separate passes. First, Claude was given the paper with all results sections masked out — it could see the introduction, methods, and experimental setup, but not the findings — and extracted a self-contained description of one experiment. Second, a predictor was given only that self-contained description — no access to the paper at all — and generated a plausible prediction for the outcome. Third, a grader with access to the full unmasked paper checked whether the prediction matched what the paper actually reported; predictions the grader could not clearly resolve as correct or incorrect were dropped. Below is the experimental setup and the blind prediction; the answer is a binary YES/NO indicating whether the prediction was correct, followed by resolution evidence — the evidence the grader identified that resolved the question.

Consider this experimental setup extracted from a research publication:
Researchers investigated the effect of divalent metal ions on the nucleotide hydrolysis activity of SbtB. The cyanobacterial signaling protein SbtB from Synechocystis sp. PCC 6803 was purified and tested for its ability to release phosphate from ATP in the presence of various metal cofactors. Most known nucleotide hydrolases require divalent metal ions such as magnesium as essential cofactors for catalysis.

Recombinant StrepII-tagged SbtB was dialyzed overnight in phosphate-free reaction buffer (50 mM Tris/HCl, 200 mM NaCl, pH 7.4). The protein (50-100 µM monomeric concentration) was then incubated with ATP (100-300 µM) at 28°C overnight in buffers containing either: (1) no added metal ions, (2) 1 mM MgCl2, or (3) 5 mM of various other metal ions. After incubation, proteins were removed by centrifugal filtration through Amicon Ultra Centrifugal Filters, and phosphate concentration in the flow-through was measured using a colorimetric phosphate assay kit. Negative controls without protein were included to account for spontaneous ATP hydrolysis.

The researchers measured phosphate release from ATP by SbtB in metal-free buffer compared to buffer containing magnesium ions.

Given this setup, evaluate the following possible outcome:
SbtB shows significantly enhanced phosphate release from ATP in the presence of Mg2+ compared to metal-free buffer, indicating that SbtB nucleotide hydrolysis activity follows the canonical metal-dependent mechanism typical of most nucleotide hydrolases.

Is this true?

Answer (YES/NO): YES